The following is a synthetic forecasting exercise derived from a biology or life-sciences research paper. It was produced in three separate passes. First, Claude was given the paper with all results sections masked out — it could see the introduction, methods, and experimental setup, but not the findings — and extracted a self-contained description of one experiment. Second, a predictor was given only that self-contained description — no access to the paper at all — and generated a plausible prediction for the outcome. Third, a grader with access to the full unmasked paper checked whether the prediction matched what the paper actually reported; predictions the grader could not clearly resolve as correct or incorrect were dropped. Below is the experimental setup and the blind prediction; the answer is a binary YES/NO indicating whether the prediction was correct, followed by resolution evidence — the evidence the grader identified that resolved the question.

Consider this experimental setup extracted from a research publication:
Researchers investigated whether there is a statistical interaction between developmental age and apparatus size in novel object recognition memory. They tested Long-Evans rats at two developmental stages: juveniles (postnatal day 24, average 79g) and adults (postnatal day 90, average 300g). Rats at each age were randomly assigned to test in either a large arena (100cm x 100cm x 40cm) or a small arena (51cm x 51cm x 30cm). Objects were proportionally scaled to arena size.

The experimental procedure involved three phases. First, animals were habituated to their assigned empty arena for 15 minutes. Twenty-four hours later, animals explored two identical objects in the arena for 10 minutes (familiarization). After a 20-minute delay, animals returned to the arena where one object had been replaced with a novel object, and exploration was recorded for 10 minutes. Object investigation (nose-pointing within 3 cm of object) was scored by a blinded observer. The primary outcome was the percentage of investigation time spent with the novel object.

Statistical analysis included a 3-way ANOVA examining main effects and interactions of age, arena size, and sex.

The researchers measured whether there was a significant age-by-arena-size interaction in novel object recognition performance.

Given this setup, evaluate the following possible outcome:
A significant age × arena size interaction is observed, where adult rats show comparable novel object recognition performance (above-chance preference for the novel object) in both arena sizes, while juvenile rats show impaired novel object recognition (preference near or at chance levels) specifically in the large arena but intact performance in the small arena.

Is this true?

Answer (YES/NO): NO